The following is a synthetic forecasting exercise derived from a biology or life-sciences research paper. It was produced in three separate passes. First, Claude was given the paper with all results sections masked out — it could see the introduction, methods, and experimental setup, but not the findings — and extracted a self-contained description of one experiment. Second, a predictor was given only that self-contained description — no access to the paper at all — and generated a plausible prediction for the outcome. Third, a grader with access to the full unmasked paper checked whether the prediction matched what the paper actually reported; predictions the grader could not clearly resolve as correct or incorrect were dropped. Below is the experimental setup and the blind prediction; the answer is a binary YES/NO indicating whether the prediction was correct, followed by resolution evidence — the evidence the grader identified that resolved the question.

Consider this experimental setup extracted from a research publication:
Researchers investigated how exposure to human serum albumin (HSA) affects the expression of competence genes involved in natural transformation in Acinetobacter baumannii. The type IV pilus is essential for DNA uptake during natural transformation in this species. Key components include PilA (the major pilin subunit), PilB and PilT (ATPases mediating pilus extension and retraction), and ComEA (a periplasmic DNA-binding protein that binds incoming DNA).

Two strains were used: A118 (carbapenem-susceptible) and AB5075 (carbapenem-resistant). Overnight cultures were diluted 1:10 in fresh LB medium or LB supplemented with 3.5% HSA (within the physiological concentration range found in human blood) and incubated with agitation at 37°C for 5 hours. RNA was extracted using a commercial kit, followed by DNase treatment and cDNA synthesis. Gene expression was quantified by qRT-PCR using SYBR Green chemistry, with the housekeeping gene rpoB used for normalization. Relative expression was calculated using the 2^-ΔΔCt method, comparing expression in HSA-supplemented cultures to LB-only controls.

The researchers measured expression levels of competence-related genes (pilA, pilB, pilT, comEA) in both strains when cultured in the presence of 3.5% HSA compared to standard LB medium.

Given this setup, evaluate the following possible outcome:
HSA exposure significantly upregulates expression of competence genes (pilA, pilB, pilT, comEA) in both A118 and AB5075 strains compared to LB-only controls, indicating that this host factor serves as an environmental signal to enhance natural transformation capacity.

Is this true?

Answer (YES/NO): NO